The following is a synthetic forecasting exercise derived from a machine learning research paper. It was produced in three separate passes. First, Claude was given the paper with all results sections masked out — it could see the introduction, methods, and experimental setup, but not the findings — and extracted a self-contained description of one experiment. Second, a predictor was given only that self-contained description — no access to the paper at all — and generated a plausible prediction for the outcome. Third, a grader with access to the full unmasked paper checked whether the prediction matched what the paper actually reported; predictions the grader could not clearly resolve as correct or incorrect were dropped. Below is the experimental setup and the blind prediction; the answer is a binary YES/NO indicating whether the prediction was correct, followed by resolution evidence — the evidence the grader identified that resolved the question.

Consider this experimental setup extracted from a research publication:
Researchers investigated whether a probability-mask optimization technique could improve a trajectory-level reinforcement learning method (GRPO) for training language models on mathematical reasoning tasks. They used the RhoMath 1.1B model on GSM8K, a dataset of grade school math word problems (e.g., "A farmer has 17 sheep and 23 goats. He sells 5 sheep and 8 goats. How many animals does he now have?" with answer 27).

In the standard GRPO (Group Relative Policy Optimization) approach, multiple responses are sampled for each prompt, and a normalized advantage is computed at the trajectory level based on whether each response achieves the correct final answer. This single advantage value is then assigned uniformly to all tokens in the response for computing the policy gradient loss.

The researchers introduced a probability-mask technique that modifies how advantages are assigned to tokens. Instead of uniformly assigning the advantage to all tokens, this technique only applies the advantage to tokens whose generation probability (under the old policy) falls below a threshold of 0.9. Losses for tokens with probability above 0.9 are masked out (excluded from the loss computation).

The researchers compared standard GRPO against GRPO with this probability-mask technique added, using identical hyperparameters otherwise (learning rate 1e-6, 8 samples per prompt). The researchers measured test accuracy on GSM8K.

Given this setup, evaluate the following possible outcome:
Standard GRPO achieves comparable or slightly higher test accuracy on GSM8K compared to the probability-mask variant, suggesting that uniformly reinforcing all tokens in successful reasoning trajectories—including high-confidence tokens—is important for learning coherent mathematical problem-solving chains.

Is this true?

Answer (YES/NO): NO